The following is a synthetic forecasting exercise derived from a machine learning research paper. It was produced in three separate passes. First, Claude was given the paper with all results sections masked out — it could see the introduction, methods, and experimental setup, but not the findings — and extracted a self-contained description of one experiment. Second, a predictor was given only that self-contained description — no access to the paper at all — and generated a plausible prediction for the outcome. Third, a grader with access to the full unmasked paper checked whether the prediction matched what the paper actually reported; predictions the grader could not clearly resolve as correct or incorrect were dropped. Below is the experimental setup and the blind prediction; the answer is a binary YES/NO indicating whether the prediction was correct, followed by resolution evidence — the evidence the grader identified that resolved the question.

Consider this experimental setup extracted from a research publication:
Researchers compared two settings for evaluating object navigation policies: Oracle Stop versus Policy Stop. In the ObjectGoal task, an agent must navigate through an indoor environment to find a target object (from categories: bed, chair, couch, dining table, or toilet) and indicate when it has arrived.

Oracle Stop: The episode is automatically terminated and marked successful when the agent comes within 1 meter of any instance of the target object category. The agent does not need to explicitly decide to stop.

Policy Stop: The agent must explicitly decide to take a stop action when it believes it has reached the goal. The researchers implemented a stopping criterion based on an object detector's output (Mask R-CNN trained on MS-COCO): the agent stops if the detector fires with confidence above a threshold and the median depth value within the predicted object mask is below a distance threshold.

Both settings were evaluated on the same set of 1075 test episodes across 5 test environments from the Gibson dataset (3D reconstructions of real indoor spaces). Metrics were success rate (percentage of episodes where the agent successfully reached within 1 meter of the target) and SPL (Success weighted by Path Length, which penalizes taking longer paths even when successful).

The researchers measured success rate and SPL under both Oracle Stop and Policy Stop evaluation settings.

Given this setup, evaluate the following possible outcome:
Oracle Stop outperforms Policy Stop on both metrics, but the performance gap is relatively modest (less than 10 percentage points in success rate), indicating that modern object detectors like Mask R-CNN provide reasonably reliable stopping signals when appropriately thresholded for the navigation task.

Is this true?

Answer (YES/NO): NO